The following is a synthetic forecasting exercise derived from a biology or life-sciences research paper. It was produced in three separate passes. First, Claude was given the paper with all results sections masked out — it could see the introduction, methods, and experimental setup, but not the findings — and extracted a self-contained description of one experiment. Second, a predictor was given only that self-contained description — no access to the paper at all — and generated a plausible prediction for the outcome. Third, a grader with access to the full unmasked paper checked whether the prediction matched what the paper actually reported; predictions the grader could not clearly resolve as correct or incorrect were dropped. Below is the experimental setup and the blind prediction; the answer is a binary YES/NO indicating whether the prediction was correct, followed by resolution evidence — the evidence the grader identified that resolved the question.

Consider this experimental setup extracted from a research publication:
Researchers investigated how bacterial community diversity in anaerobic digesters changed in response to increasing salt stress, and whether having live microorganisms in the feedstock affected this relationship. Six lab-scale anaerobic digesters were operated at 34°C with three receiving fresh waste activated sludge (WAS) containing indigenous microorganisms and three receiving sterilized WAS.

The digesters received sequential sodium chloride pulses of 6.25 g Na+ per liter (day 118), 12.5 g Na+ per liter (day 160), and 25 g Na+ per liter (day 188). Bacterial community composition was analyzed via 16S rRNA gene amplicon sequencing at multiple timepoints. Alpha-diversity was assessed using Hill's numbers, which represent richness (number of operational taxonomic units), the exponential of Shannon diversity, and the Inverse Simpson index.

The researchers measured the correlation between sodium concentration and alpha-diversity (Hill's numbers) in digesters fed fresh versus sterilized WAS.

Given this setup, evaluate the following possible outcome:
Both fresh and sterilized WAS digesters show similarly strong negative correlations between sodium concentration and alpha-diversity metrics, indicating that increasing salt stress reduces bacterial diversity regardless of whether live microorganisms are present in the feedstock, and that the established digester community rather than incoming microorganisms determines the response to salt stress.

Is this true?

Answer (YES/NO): NO